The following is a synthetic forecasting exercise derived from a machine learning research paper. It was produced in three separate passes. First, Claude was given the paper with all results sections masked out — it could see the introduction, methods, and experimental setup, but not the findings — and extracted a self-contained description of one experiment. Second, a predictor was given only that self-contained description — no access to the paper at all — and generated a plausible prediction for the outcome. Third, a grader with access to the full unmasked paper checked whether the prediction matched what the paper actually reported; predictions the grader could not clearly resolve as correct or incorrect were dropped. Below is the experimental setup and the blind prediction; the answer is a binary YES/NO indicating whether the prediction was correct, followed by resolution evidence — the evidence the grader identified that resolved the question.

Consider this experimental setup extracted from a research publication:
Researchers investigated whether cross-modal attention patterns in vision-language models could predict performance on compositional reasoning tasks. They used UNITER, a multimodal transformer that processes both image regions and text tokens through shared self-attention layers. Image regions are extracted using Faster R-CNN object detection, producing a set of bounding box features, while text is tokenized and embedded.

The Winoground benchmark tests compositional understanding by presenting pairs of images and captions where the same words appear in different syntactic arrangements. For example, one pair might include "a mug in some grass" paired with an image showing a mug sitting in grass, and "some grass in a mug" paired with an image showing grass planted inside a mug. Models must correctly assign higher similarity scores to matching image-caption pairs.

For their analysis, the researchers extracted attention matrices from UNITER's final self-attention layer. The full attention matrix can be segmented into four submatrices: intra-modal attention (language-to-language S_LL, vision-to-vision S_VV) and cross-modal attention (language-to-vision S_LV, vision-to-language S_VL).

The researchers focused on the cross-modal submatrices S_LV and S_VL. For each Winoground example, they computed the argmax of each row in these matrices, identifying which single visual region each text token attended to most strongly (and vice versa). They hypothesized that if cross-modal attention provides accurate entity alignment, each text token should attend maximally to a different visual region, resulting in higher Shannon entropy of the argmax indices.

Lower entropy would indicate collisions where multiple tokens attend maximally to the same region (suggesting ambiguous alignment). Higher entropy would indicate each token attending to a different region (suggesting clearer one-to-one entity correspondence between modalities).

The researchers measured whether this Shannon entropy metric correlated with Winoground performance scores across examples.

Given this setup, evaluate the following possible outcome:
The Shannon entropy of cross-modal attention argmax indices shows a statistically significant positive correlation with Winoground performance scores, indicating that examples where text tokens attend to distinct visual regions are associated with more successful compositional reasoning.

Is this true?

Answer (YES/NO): NO